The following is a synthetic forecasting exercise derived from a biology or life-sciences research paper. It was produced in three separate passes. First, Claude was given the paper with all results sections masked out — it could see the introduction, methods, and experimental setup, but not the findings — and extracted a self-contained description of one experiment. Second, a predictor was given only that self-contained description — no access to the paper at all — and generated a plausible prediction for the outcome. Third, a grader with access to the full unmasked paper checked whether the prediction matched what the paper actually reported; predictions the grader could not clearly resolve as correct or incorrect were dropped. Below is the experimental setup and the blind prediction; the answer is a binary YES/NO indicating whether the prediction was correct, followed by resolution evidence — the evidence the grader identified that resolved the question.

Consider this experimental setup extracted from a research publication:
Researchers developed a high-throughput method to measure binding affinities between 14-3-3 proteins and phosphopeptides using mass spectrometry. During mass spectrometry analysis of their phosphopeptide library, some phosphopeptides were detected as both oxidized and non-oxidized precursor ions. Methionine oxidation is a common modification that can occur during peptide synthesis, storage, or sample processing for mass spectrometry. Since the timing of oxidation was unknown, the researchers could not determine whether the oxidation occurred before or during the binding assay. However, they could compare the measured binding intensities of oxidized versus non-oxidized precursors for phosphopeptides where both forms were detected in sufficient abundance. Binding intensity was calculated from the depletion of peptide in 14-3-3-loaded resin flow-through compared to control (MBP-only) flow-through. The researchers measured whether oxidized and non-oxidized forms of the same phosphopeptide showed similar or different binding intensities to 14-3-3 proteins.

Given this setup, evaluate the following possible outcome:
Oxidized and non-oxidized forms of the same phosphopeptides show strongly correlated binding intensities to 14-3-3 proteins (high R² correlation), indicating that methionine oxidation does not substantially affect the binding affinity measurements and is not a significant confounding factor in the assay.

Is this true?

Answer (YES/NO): NO